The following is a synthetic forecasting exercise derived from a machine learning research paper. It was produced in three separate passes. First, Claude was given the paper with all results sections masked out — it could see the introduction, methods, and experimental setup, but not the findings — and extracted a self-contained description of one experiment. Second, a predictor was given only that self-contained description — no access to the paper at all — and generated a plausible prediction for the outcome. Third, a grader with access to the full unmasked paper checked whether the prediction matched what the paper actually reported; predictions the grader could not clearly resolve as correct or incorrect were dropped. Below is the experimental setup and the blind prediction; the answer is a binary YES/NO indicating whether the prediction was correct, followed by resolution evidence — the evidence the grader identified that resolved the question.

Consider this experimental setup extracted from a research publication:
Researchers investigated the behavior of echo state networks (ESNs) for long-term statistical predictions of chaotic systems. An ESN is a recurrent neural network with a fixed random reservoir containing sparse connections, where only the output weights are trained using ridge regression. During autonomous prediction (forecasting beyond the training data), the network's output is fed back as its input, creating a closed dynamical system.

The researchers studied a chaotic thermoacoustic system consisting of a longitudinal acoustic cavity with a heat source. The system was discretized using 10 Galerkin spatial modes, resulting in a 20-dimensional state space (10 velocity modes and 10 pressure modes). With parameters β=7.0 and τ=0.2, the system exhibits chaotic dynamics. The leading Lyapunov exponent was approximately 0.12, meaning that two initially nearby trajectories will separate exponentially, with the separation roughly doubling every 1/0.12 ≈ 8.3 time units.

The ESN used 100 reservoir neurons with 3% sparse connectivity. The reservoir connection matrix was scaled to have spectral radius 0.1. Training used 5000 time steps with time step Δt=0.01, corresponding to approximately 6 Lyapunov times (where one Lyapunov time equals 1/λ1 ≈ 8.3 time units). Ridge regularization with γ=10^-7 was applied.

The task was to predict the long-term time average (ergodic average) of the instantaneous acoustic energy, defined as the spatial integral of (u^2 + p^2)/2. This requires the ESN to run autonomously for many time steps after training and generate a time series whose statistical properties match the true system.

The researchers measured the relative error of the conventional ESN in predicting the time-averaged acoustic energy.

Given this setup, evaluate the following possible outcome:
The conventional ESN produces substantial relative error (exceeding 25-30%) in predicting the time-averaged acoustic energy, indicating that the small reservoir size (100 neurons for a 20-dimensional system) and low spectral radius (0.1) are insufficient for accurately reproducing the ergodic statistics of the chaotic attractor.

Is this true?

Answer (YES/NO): YES